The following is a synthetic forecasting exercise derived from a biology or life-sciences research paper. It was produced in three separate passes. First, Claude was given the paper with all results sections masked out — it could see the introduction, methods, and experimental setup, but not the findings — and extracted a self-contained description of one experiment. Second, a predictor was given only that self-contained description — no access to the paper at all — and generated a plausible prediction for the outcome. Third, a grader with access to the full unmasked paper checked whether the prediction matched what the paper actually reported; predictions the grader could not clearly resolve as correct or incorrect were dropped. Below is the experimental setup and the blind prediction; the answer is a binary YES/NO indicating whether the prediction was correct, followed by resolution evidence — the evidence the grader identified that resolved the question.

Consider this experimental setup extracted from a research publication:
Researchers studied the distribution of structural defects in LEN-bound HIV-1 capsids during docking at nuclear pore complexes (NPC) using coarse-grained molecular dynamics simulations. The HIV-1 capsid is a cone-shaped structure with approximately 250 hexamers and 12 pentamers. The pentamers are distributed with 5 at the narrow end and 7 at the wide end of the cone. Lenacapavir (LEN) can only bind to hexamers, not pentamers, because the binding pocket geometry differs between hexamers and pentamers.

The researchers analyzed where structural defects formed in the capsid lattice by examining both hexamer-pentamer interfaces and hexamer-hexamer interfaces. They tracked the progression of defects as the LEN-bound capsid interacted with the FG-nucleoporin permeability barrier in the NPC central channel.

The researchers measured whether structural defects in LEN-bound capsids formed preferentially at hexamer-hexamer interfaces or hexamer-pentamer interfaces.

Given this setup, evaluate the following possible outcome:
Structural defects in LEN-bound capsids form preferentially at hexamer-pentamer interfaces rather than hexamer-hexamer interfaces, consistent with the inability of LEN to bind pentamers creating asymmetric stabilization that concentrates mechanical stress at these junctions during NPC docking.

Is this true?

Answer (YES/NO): YES